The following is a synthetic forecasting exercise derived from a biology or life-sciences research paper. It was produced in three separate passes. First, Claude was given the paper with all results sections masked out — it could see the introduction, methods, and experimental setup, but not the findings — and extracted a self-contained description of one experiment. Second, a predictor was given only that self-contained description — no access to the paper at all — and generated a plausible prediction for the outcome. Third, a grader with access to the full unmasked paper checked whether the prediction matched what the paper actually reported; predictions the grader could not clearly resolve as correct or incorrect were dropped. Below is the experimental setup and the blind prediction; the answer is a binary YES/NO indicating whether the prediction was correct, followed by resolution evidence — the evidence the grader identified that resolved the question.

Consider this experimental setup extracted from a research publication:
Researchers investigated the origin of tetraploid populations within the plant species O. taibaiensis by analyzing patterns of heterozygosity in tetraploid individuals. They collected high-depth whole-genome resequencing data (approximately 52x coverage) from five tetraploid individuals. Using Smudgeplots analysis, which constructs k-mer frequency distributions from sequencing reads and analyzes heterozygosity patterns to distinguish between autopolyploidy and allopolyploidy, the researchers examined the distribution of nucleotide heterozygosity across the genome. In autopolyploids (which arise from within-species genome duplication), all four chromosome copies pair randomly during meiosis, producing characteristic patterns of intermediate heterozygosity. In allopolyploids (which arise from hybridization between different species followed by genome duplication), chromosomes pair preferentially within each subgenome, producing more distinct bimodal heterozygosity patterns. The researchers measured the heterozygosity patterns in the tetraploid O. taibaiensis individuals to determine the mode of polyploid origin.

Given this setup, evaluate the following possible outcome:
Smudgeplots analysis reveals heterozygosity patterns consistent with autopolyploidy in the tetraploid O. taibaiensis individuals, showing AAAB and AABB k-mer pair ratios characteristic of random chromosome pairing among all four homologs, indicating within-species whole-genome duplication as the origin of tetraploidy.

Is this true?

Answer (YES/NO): YES